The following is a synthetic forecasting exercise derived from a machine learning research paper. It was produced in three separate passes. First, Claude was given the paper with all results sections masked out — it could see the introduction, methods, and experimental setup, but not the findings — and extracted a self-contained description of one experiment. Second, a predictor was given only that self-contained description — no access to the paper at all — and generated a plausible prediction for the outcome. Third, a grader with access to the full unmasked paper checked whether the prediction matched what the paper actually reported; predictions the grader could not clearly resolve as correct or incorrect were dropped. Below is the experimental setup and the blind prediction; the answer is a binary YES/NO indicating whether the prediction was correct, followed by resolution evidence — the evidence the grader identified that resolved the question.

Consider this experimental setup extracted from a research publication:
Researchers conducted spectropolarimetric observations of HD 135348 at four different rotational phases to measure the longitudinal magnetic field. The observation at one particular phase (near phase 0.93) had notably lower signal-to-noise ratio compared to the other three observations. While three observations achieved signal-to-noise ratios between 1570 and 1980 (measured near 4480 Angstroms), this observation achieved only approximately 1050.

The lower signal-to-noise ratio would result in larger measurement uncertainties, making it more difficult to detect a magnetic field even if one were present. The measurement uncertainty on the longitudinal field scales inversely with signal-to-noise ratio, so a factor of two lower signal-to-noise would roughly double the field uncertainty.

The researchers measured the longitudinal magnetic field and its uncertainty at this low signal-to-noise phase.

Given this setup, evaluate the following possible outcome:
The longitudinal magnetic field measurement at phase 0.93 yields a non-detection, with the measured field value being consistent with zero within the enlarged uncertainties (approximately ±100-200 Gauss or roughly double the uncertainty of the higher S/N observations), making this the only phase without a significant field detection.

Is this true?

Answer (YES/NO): NO